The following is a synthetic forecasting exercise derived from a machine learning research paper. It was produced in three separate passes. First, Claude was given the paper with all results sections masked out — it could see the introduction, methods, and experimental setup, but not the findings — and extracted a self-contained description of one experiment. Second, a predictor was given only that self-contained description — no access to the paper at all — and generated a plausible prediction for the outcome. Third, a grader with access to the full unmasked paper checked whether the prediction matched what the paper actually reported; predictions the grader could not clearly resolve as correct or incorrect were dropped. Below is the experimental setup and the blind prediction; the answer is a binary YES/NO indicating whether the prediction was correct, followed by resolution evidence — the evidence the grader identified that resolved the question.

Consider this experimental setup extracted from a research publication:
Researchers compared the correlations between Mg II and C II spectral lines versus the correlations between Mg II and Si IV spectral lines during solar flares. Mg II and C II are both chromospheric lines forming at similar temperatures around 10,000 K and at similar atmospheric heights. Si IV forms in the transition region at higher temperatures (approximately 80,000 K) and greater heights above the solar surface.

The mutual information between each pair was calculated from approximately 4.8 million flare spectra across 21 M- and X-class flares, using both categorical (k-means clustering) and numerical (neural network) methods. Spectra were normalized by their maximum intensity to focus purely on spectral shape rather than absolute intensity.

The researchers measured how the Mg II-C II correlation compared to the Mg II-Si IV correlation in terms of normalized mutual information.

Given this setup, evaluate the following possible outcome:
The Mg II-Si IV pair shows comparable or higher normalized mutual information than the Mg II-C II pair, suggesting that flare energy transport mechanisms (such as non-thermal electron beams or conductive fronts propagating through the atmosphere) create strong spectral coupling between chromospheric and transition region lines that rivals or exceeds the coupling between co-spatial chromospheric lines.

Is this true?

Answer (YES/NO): NO